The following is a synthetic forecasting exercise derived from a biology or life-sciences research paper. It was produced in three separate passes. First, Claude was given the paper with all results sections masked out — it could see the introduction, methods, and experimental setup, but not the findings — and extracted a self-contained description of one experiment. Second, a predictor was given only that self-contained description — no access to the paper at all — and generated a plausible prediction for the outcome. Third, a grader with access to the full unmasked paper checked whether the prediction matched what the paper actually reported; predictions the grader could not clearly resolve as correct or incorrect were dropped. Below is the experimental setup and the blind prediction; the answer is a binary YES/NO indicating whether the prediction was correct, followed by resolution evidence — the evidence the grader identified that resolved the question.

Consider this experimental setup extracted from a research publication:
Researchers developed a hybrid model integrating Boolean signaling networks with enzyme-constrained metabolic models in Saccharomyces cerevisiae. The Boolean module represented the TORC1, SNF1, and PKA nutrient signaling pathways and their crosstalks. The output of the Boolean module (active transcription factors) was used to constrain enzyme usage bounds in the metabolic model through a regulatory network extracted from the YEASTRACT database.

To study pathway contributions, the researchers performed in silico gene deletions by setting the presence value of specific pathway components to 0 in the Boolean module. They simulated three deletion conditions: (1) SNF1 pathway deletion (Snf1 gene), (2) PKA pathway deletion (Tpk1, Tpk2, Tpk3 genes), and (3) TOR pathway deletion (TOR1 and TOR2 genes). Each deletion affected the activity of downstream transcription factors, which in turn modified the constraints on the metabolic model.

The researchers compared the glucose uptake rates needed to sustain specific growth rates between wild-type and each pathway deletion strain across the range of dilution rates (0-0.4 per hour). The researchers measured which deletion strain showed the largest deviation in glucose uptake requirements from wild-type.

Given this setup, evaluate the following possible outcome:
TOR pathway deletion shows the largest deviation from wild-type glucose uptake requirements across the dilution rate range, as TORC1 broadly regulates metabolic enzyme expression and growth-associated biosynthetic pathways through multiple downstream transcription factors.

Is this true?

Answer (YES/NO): NO